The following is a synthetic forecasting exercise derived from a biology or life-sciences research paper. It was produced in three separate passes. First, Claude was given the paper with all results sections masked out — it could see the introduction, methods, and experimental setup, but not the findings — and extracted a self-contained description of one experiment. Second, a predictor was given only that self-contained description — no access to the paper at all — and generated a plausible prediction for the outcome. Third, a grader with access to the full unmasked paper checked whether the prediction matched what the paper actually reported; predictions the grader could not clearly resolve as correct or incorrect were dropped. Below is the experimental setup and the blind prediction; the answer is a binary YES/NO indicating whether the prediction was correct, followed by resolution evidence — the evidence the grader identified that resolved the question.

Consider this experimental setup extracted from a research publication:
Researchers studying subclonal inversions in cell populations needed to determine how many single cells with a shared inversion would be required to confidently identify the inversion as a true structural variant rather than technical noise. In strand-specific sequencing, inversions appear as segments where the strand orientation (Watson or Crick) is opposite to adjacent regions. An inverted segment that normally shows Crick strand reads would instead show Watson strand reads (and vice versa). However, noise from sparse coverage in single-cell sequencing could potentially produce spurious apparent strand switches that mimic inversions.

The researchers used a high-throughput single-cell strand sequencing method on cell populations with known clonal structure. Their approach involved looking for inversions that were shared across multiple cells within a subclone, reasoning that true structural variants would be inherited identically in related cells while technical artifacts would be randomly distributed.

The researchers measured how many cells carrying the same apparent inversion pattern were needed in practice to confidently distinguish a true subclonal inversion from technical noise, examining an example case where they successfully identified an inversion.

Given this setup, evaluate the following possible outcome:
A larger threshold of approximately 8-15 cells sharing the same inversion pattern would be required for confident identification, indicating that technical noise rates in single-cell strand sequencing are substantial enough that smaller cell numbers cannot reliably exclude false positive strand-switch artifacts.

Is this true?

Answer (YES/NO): YES